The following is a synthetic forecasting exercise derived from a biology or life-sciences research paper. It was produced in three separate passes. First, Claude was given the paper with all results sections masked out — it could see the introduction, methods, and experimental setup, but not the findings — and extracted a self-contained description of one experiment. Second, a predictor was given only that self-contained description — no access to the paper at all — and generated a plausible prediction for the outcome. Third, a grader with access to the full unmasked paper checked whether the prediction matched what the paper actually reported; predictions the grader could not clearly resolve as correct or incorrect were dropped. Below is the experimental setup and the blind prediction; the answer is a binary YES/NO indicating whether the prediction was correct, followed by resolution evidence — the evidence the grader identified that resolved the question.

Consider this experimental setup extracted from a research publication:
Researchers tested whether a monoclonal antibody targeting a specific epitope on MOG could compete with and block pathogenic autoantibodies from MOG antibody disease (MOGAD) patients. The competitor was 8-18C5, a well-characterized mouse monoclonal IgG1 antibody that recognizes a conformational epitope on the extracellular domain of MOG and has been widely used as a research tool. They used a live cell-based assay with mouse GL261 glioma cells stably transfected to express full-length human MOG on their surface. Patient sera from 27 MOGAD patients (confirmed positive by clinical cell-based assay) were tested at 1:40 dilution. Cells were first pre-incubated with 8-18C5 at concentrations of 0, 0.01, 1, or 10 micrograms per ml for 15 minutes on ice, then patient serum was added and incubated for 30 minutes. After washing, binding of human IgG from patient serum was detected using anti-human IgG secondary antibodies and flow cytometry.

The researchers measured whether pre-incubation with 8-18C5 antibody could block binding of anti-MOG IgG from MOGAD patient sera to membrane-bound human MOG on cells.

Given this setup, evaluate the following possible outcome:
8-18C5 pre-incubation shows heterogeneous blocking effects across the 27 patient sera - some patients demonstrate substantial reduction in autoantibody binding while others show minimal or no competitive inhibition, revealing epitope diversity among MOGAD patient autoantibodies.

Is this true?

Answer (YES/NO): NO